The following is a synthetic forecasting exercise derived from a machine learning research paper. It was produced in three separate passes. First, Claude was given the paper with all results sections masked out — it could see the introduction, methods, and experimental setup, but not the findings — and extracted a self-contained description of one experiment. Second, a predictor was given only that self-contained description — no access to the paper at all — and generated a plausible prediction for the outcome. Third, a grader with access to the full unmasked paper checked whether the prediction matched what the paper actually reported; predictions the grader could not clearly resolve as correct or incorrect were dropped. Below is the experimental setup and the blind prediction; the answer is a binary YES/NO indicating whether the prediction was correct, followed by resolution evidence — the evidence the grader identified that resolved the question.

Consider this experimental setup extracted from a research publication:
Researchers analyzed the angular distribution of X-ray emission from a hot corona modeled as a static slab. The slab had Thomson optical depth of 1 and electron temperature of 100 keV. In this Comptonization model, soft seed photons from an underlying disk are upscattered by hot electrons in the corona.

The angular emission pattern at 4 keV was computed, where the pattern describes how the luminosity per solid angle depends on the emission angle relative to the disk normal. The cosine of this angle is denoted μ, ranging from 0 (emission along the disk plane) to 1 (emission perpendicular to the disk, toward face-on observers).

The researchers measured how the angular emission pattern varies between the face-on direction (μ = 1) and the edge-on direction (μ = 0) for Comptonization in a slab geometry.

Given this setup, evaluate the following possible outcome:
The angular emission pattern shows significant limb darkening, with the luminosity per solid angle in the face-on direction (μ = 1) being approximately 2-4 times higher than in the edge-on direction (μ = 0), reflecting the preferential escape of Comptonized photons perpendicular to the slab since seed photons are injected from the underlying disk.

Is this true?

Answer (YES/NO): NO